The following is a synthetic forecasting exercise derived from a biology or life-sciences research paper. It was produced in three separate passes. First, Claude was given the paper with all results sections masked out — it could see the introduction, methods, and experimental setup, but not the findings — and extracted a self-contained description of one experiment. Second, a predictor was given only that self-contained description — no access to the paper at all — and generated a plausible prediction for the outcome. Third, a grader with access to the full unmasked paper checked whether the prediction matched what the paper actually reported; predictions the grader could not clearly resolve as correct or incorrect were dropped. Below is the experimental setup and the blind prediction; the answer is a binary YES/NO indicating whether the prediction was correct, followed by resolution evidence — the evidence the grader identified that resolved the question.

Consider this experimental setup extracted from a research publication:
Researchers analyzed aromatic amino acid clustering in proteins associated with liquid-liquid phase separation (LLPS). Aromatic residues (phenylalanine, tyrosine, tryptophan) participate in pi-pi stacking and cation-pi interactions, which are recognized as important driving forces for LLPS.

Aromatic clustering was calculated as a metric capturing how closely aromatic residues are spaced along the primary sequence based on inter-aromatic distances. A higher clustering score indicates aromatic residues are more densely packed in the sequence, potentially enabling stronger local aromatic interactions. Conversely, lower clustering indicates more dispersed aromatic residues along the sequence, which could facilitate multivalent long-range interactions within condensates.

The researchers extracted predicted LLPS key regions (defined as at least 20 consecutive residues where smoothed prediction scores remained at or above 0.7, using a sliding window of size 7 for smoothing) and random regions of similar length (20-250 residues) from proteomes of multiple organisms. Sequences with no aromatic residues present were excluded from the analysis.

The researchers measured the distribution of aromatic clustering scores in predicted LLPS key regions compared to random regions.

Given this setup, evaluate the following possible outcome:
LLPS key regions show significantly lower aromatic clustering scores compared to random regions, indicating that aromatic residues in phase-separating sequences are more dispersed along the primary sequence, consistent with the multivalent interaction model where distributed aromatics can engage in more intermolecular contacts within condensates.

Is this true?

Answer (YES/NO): YES